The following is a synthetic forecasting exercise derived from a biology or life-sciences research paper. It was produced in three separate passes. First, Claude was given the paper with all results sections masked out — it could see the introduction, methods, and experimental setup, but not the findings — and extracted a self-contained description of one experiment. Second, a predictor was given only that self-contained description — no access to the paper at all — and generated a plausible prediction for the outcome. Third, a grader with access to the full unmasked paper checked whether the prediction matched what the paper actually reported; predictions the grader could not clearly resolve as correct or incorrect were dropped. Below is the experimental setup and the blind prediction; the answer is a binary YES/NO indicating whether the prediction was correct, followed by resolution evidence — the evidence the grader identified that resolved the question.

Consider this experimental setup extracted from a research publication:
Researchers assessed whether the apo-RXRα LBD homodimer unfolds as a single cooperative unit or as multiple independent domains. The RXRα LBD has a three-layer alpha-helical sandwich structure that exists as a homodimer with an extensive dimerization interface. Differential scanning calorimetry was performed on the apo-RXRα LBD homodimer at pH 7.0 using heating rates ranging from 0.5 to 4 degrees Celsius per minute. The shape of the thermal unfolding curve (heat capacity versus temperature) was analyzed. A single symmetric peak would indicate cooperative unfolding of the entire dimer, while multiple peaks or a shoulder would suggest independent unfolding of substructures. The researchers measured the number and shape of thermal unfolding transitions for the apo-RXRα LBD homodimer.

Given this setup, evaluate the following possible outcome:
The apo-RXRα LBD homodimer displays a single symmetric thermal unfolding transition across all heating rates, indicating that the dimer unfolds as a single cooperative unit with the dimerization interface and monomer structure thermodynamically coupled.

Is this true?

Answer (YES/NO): YES